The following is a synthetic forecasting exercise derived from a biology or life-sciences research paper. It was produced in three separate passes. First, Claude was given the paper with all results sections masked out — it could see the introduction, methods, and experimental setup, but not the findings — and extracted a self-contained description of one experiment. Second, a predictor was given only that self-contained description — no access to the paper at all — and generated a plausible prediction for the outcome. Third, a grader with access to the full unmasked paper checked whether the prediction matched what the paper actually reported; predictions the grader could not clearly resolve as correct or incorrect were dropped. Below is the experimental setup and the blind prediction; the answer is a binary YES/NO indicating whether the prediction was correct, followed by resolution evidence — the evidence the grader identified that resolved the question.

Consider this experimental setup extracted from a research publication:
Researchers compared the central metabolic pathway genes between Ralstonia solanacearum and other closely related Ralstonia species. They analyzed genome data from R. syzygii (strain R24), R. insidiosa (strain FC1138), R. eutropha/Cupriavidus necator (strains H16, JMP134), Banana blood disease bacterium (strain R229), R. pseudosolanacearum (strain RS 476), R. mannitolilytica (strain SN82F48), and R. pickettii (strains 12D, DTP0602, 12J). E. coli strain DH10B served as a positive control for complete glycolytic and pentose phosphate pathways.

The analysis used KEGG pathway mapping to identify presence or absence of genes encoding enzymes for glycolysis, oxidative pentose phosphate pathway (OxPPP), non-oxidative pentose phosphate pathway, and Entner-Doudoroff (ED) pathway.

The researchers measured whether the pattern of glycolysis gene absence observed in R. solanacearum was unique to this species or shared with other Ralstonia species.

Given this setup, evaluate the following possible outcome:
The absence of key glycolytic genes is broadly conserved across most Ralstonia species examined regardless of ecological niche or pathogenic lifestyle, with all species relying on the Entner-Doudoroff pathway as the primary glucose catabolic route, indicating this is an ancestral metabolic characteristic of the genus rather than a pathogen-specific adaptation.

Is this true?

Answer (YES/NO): NO